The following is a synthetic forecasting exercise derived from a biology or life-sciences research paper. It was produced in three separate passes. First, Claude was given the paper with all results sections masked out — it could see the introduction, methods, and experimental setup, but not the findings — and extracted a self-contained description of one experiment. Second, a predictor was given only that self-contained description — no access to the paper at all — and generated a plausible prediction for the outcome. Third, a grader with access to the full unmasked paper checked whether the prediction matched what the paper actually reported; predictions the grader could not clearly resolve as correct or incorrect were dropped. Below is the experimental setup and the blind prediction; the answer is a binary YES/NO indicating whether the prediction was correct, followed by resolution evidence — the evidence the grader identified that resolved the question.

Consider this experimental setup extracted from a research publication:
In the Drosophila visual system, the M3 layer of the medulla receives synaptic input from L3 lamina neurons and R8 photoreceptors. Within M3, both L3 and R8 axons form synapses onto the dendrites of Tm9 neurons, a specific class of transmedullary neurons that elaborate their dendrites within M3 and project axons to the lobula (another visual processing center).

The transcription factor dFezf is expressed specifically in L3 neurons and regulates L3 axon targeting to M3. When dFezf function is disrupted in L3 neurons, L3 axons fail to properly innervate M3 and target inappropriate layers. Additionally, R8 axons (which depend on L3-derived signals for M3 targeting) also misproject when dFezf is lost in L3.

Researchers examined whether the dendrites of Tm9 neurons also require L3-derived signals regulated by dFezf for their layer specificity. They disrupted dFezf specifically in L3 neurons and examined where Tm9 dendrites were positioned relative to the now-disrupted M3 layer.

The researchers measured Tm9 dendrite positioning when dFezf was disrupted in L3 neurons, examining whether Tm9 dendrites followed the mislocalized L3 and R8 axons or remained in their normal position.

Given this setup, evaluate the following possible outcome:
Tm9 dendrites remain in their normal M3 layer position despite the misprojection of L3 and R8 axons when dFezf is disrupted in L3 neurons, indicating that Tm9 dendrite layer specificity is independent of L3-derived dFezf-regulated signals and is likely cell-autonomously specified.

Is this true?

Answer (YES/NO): YES